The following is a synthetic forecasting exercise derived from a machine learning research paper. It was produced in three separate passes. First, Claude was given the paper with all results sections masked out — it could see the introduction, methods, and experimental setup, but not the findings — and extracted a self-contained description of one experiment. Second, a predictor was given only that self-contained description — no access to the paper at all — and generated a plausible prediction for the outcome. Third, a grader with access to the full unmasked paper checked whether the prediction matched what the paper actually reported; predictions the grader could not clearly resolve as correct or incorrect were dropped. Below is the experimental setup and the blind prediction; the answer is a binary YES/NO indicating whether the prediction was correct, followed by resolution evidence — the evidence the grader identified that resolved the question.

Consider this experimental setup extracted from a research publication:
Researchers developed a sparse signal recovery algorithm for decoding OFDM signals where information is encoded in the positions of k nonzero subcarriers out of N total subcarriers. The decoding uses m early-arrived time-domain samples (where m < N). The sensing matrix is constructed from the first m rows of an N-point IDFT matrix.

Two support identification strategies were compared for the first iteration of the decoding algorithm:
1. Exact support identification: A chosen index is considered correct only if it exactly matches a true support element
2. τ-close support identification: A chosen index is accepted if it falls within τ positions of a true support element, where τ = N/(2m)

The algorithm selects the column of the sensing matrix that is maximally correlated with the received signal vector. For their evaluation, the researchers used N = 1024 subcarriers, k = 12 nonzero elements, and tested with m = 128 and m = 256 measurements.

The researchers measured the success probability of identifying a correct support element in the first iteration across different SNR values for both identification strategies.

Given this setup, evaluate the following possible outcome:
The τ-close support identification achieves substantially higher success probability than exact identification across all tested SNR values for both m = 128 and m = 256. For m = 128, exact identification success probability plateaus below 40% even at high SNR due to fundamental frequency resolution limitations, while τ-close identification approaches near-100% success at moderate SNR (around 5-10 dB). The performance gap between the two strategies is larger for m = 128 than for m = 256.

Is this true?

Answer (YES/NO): NO